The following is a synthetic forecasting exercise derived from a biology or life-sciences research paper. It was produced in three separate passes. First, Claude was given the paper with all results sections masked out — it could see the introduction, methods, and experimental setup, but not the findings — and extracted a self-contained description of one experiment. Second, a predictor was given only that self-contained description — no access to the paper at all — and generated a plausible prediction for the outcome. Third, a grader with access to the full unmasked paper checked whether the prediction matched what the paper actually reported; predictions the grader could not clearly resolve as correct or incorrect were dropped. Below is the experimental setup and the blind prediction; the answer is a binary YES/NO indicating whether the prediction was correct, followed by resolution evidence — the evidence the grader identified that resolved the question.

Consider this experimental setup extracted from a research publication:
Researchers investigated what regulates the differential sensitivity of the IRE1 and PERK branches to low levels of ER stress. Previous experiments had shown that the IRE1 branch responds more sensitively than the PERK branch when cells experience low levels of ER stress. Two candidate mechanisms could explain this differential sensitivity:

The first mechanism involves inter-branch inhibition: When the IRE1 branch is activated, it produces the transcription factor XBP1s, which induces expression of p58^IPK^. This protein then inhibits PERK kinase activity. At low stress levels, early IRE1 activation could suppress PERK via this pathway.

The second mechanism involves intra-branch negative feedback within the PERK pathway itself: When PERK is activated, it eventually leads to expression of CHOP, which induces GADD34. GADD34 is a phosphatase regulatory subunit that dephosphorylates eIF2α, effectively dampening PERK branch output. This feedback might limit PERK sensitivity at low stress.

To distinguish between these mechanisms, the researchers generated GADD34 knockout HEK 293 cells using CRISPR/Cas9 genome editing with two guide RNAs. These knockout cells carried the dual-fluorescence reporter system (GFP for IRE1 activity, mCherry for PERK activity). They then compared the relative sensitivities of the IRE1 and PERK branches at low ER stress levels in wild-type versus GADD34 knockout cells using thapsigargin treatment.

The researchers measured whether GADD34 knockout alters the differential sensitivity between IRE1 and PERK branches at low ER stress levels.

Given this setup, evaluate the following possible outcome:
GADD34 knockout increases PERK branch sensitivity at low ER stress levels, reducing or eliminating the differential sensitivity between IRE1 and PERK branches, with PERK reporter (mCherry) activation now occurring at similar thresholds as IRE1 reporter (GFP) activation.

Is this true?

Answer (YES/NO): NO